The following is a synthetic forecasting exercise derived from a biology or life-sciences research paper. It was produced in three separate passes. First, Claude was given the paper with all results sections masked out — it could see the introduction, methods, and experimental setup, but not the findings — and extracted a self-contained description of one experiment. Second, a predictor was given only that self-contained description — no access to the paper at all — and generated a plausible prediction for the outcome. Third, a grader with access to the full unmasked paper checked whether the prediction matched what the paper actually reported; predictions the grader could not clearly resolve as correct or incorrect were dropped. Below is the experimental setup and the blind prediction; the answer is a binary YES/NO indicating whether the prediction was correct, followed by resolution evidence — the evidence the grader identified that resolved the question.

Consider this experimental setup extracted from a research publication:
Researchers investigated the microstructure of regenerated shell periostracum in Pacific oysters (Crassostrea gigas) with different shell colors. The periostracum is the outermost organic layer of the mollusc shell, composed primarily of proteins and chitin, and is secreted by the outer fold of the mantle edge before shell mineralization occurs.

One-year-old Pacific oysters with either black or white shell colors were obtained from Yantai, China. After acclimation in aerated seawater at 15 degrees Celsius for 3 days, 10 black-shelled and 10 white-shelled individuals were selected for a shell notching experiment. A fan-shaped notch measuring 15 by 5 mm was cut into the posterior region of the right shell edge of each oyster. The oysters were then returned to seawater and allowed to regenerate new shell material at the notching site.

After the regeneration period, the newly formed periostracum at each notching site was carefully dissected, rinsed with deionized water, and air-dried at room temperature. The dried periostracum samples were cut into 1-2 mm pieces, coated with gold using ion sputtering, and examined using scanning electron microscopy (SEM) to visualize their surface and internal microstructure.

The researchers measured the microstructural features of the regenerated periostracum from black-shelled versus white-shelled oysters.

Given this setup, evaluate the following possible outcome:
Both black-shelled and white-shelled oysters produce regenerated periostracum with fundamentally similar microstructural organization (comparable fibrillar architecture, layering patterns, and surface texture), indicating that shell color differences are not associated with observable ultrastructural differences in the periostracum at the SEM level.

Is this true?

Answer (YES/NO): NO